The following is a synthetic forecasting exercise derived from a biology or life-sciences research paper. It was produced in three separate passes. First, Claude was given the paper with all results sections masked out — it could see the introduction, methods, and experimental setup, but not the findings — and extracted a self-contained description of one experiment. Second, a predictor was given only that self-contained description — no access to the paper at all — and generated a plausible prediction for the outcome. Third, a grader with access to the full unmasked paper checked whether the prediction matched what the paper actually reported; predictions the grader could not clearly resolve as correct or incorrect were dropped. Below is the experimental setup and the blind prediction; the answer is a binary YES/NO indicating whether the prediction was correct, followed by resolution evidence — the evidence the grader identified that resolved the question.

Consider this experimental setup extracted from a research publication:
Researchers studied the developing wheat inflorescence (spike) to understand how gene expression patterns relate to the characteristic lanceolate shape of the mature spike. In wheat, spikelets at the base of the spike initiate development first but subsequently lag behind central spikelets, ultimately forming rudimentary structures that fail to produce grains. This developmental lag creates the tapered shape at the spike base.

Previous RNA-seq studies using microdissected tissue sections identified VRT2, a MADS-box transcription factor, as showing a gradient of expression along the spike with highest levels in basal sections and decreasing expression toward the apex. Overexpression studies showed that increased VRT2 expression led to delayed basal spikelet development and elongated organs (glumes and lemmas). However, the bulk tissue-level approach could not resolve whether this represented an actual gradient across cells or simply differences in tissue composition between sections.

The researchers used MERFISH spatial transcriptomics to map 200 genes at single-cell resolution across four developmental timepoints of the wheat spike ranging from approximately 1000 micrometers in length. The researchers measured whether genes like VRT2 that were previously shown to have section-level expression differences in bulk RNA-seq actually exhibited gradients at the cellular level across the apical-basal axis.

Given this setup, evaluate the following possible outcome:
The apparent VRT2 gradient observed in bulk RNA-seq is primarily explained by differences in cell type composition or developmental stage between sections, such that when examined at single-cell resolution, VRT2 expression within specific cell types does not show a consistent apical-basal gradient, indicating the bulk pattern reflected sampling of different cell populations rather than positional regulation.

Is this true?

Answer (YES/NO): NO